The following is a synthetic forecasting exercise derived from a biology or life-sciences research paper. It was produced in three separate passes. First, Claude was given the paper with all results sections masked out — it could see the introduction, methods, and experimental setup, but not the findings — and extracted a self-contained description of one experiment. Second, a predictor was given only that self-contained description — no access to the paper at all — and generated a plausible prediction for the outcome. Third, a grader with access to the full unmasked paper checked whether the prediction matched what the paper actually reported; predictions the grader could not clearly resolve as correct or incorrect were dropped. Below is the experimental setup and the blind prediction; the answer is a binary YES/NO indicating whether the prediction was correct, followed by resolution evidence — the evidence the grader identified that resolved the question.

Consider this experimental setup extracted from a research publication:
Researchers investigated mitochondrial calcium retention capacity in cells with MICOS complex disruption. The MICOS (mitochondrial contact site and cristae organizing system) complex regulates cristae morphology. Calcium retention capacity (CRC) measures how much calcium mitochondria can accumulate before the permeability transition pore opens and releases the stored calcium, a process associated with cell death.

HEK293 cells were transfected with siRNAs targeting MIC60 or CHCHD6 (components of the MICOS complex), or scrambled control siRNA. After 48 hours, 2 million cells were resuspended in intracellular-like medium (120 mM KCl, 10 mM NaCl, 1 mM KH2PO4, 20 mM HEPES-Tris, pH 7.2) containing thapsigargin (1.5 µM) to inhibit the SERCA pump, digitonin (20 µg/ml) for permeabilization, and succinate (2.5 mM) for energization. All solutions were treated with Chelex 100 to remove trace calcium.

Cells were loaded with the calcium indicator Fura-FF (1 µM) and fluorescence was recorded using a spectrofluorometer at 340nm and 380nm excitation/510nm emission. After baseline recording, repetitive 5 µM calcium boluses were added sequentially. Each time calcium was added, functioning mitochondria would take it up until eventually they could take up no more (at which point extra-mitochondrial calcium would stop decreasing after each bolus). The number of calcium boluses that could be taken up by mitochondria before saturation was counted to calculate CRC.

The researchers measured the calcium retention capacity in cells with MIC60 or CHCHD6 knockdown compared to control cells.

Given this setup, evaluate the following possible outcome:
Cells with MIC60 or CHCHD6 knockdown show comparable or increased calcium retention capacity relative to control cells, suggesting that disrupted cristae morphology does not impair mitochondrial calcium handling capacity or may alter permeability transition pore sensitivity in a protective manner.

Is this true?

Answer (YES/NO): NO